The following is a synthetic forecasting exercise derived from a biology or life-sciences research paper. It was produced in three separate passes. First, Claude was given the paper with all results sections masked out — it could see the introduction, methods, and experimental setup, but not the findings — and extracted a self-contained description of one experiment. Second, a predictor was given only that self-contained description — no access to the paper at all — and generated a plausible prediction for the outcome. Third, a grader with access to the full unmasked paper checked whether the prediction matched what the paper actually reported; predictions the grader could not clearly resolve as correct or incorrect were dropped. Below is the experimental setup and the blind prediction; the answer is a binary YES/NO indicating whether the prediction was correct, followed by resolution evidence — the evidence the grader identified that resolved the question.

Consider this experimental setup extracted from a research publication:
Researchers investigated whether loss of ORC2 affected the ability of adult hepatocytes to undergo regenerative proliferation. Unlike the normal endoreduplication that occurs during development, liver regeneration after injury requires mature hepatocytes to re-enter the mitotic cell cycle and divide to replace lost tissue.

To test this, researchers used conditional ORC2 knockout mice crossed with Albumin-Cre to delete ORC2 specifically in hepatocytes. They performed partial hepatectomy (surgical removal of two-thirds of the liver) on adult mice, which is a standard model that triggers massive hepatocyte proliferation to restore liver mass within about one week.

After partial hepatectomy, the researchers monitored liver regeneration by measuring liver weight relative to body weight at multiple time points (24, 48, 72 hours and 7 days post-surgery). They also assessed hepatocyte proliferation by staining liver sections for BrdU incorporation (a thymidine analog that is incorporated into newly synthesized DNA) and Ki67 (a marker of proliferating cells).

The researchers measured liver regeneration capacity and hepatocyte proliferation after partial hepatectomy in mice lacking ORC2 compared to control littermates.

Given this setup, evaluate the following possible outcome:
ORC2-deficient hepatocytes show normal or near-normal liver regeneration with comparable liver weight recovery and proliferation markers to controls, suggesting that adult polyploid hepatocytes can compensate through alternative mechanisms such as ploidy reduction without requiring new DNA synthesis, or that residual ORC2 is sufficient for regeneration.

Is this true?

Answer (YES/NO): NO